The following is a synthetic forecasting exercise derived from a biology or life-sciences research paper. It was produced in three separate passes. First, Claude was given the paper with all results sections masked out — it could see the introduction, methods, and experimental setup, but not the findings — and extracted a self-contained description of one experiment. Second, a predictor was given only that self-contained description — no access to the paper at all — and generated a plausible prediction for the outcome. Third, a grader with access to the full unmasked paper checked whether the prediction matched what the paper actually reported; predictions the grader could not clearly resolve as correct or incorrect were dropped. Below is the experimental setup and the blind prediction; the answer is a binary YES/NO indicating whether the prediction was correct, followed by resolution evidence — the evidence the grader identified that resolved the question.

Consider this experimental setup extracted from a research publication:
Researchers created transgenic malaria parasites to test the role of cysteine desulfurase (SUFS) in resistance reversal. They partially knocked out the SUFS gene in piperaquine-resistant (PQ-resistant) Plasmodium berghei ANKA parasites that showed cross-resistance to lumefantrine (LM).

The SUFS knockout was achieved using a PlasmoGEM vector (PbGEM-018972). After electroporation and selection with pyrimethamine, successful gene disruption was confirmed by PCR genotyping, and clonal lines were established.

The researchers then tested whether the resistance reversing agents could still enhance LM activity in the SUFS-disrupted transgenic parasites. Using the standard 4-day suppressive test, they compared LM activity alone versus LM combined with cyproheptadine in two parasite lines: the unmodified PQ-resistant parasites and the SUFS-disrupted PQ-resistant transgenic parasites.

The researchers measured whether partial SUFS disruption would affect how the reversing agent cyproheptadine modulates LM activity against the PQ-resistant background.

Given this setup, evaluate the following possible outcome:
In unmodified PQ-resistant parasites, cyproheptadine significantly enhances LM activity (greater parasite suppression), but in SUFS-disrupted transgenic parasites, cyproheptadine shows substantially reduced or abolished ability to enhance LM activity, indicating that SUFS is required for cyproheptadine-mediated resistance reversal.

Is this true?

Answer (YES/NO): YES